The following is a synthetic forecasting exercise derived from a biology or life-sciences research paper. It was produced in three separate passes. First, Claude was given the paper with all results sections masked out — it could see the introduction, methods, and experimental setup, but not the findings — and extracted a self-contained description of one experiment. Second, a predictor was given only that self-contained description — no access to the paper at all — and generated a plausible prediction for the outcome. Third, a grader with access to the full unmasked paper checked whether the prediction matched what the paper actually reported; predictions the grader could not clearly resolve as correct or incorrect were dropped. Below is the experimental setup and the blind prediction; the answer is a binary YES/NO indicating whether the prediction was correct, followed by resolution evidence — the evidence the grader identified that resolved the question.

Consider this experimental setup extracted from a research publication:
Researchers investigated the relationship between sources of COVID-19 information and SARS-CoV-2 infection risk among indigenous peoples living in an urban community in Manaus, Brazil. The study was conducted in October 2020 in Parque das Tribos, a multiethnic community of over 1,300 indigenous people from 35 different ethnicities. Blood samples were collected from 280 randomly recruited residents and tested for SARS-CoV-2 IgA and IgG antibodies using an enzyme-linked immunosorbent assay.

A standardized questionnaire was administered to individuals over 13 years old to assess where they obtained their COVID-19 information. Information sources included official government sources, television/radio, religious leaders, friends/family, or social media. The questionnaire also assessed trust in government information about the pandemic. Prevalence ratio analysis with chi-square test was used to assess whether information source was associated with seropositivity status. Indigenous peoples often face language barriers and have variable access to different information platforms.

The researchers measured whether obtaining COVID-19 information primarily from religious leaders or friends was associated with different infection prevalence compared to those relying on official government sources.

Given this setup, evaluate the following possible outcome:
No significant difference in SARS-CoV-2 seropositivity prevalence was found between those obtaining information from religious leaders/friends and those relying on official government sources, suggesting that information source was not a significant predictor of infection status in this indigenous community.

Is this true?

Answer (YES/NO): NO